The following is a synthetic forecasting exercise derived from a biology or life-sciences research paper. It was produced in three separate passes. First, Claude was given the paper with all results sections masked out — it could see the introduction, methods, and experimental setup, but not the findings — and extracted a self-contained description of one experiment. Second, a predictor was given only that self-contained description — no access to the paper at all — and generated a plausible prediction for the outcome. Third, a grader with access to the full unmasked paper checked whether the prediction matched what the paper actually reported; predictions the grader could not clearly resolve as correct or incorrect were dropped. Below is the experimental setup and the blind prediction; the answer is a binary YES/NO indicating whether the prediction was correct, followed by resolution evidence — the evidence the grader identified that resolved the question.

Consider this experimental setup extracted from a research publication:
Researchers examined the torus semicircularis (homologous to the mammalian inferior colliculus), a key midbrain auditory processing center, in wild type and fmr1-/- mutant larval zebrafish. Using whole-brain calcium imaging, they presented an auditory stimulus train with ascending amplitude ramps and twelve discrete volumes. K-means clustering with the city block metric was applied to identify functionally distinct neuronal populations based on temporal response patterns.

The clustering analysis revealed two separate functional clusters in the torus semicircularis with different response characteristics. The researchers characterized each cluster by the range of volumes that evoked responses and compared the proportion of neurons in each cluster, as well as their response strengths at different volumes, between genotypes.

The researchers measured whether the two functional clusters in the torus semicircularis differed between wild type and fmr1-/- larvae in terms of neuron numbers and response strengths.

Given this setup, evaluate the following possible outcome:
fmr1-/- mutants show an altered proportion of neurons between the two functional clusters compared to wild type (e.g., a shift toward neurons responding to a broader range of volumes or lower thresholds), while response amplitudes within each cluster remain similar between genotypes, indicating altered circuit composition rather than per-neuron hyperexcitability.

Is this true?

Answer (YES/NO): NO